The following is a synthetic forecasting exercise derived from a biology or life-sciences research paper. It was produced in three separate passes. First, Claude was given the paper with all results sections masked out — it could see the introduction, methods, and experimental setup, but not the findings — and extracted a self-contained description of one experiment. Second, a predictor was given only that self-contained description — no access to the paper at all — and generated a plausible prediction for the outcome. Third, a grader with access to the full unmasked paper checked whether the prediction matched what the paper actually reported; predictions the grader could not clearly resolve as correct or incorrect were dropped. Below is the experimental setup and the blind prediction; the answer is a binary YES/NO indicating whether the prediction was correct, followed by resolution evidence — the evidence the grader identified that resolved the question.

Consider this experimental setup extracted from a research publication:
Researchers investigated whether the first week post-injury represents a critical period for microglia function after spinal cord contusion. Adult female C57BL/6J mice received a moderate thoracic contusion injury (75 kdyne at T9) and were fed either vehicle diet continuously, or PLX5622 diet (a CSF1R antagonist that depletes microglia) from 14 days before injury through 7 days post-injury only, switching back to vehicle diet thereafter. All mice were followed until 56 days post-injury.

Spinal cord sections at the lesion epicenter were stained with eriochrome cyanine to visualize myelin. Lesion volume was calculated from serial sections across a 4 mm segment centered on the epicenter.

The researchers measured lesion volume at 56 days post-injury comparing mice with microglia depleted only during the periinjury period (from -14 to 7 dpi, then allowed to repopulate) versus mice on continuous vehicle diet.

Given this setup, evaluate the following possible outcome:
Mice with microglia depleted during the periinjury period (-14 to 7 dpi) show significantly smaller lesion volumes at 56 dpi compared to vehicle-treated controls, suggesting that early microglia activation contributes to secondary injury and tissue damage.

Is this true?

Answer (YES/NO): NO